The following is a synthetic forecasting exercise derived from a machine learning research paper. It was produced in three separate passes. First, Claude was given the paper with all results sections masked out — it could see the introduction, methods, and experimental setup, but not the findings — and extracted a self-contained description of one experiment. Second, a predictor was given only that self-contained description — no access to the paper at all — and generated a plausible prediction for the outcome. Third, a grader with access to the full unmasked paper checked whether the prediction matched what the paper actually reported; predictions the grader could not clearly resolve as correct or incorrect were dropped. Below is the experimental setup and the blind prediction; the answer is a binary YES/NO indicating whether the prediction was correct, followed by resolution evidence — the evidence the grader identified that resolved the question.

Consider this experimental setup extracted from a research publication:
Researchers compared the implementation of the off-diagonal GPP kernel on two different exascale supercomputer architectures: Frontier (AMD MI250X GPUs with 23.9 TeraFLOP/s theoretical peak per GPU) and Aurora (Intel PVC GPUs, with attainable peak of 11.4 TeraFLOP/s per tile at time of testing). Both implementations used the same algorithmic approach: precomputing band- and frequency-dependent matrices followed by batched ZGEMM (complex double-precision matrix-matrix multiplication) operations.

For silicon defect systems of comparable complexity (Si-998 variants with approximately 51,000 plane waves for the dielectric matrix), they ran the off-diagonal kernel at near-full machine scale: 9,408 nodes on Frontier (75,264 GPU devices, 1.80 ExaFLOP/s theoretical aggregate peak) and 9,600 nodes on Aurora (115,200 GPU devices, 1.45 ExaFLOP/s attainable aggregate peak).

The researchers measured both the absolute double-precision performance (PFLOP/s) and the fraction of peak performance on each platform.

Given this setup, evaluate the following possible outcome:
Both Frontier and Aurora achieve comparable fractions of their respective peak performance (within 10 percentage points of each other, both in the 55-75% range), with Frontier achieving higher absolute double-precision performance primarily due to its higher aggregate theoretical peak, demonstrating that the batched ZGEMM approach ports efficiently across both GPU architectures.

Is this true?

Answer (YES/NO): NO